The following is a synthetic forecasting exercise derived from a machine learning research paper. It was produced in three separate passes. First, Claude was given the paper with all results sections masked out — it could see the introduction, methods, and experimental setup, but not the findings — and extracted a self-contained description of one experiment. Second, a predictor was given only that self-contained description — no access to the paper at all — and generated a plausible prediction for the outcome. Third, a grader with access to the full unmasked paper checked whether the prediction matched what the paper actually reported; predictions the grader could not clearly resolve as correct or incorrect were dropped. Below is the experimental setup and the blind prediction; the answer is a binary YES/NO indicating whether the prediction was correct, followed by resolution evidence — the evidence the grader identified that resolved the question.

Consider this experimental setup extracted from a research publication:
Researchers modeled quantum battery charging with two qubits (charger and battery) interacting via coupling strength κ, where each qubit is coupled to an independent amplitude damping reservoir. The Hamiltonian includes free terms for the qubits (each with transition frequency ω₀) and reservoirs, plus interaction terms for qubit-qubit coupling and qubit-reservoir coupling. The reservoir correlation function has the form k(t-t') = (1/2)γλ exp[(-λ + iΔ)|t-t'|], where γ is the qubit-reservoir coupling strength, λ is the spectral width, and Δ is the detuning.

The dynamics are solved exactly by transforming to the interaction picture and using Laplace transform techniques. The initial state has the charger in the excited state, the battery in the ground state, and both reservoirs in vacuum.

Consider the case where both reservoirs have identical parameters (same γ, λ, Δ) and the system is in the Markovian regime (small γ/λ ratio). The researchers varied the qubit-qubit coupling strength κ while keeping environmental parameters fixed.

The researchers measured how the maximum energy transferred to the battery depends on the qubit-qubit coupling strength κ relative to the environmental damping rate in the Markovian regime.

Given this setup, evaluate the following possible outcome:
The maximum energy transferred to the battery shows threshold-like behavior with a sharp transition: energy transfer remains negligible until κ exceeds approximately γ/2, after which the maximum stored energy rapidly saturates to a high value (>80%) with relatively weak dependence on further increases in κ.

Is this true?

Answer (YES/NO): NO